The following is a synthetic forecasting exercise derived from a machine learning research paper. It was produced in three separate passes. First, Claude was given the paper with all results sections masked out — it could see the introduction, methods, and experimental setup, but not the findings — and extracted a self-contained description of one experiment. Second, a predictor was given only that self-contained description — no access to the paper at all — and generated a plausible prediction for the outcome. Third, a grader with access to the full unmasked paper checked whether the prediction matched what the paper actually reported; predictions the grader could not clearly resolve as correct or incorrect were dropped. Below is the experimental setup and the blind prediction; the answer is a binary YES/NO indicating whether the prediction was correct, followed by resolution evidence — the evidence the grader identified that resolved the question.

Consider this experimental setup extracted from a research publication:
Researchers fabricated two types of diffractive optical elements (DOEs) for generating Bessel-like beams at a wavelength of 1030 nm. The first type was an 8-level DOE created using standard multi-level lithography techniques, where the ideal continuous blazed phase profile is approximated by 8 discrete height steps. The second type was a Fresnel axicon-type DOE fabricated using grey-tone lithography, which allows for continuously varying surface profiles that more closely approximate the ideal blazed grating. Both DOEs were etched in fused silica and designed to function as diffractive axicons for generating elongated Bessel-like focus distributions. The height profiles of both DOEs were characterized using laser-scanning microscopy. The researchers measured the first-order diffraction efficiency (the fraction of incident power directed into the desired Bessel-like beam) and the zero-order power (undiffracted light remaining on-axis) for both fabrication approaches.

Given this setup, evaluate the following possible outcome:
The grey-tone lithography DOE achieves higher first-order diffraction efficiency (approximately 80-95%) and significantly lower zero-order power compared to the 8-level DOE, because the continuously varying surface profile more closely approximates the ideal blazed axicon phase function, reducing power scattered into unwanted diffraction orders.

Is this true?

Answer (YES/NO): NO